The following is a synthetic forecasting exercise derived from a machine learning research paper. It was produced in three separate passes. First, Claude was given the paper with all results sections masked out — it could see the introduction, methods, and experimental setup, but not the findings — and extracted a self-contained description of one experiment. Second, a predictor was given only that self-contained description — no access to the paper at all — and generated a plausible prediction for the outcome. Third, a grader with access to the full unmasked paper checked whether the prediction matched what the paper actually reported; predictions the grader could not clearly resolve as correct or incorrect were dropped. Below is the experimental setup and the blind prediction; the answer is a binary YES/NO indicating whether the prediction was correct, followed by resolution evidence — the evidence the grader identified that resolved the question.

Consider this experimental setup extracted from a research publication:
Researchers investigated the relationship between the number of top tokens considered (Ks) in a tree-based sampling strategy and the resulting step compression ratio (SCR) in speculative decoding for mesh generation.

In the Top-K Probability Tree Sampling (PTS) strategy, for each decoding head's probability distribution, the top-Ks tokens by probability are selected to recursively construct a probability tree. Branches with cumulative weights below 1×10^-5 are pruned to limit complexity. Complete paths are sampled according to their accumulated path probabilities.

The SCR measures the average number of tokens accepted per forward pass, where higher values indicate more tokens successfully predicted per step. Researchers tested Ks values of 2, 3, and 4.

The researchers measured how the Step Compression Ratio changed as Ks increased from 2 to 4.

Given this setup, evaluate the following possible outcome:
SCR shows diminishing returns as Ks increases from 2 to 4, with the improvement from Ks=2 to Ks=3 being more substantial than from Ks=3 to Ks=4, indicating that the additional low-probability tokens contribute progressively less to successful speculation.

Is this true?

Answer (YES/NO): NO